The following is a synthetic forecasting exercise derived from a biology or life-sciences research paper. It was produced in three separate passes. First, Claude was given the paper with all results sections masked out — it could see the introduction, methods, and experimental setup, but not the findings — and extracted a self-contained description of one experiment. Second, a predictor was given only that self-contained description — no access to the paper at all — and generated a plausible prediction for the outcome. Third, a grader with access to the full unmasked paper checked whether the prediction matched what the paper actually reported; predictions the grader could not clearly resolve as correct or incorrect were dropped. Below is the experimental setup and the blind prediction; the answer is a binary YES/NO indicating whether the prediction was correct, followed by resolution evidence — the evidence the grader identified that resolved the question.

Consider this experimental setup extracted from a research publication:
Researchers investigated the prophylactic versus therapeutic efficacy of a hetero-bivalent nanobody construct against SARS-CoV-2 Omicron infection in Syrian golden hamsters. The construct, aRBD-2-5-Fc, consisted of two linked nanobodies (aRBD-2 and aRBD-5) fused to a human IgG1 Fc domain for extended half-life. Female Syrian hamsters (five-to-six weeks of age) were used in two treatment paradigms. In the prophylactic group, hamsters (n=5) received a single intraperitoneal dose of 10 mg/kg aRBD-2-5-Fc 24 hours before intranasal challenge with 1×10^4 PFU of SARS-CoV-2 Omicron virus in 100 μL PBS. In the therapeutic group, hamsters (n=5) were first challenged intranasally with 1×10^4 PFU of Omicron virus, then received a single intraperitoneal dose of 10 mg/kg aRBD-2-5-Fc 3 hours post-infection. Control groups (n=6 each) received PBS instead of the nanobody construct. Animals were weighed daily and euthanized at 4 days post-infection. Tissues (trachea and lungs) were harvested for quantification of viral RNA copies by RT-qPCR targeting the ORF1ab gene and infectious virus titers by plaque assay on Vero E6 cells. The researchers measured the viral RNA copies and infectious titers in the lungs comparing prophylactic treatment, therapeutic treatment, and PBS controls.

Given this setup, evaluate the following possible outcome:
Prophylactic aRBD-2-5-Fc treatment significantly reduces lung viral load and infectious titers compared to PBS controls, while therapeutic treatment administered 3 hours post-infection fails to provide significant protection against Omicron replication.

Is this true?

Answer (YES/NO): NO